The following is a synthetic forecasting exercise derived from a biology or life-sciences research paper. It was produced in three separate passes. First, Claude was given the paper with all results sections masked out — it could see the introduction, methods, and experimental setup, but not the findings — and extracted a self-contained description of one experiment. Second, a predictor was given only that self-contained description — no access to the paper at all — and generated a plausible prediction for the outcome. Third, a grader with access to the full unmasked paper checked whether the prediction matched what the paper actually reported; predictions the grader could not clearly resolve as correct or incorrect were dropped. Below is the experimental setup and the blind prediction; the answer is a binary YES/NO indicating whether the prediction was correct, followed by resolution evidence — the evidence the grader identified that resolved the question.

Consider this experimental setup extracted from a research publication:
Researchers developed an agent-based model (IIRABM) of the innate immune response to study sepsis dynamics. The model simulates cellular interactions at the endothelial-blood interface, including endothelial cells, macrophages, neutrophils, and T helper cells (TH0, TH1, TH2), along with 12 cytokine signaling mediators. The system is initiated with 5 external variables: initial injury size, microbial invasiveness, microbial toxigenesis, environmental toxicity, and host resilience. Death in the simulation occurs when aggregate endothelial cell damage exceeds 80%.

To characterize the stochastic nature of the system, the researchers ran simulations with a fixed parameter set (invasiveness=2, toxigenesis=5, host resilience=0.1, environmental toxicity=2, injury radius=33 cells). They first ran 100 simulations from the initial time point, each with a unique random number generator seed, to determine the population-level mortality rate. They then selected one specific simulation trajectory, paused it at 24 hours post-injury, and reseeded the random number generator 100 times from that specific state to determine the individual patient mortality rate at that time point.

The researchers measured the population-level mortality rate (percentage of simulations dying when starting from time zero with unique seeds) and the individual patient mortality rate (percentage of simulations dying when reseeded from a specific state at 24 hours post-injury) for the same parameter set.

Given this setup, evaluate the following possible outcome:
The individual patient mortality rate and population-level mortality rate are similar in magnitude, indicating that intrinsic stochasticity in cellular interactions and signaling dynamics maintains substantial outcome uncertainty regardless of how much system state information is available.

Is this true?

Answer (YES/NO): NO